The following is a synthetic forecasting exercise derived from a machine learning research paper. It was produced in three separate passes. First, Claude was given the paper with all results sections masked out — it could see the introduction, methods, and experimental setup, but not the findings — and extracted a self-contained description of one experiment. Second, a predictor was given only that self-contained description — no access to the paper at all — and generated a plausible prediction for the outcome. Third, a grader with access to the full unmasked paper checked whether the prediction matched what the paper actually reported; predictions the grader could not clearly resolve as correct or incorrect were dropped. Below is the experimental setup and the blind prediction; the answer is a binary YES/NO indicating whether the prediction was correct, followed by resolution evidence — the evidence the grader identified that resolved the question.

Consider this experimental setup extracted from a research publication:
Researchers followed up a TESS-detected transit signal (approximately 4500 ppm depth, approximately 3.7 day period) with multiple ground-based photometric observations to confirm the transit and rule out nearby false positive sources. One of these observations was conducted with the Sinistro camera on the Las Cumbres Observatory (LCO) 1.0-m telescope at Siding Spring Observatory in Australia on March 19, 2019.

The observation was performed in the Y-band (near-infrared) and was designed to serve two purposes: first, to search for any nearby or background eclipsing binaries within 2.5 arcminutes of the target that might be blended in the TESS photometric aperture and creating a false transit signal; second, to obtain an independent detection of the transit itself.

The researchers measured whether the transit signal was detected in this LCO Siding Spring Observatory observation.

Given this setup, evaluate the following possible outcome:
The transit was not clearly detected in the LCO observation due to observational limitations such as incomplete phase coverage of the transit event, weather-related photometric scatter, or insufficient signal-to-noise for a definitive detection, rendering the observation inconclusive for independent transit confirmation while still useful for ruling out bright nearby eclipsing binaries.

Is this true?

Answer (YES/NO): YES